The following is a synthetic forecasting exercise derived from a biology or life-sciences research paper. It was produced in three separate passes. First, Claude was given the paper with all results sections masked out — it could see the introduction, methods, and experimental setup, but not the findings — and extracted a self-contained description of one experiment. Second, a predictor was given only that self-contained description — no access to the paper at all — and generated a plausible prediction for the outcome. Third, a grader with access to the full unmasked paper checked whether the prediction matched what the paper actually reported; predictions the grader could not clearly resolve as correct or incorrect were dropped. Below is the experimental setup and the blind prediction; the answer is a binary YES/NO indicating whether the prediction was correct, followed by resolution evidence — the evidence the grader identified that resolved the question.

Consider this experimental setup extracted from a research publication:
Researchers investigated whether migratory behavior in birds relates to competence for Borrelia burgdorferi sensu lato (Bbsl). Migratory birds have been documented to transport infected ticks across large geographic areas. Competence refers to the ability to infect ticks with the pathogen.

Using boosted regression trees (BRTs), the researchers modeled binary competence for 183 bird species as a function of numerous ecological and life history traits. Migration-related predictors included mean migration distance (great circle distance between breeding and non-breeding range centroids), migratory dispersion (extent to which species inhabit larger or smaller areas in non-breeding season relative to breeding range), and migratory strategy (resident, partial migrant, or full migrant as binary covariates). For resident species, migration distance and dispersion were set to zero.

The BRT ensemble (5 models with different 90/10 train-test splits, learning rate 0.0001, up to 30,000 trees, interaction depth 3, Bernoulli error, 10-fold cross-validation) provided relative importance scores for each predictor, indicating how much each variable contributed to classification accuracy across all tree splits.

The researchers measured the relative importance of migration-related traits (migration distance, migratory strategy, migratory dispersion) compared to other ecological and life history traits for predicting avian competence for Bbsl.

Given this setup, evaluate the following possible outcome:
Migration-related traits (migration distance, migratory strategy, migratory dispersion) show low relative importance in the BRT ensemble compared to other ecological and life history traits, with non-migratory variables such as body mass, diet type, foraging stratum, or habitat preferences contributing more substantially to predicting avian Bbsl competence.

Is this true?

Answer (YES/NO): NO